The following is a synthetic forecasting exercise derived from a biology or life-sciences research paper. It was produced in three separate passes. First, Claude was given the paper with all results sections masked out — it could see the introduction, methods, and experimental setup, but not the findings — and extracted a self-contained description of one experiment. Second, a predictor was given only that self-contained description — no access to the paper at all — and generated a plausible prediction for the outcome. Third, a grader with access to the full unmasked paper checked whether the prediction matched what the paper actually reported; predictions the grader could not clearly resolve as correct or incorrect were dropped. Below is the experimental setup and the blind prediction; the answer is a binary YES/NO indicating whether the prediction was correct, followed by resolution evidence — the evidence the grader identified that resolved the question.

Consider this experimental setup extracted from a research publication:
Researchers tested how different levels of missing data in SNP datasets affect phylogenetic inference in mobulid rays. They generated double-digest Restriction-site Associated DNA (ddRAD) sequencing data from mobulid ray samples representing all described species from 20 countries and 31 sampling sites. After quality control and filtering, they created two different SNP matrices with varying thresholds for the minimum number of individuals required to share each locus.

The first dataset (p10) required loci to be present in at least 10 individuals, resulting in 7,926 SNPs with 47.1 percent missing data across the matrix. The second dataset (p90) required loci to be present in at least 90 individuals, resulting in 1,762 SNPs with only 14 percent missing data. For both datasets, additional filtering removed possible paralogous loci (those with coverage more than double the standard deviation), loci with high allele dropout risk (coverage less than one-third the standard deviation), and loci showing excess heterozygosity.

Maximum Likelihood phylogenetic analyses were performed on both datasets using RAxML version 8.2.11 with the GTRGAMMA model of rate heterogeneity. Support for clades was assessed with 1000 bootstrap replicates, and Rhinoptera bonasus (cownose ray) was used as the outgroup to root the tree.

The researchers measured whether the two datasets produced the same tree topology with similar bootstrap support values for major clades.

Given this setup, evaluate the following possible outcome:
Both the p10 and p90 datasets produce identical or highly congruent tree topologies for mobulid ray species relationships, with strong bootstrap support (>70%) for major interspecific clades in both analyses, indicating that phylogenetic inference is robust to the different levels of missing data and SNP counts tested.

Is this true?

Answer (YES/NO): YES